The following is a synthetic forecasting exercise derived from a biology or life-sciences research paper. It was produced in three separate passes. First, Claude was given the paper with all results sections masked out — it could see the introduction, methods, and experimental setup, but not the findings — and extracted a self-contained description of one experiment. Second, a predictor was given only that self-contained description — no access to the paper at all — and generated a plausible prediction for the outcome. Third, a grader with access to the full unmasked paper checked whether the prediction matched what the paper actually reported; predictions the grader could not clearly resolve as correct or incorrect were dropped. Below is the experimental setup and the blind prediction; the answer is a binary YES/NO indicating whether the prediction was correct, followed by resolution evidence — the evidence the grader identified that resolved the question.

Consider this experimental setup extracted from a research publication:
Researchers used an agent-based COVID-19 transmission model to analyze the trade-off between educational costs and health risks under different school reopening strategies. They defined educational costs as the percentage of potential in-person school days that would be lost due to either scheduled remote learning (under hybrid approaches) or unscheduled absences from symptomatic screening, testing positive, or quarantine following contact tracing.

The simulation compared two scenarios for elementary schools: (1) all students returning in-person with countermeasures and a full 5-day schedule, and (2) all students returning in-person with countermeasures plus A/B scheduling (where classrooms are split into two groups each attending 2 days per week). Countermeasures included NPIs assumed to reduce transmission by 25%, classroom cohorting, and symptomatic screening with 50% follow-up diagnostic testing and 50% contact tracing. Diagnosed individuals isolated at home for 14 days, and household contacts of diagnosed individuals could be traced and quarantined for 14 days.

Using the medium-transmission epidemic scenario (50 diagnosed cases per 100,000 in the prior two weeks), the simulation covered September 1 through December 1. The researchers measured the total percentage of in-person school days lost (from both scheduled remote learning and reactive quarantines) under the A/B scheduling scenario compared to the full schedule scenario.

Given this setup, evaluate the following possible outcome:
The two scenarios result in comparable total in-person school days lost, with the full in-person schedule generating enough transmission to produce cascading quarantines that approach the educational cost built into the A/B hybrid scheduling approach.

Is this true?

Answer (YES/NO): NO